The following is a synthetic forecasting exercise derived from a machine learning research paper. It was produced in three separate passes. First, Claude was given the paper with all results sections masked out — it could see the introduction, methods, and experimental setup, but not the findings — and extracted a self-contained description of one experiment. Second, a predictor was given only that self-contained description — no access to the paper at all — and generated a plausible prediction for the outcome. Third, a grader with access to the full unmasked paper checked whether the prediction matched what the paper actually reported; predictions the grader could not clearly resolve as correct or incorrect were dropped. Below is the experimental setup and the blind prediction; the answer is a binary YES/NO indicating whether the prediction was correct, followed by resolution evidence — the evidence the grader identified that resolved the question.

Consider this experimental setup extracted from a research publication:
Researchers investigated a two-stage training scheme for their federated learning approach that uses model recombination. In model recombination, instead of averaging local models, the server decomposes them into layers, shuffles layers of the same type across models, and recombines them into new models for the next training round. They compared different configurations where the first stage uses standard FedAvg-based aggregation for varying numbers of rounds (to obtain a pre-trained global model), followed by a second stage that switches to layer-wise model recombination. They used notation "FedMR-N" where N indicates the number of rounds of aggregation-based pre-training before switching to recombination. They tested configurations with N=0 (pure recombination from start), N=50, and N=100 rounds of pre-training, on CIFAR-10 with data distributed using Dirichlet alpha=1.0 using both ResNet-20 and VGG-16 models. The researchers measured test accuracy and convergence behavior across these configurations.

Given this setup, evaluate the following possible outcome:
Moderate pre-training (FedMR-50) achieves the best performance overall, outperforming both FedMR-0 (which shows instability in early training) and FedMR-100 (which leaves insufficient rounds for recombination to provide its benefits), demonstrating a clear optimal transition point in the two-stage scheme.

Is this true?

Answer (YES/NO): NO